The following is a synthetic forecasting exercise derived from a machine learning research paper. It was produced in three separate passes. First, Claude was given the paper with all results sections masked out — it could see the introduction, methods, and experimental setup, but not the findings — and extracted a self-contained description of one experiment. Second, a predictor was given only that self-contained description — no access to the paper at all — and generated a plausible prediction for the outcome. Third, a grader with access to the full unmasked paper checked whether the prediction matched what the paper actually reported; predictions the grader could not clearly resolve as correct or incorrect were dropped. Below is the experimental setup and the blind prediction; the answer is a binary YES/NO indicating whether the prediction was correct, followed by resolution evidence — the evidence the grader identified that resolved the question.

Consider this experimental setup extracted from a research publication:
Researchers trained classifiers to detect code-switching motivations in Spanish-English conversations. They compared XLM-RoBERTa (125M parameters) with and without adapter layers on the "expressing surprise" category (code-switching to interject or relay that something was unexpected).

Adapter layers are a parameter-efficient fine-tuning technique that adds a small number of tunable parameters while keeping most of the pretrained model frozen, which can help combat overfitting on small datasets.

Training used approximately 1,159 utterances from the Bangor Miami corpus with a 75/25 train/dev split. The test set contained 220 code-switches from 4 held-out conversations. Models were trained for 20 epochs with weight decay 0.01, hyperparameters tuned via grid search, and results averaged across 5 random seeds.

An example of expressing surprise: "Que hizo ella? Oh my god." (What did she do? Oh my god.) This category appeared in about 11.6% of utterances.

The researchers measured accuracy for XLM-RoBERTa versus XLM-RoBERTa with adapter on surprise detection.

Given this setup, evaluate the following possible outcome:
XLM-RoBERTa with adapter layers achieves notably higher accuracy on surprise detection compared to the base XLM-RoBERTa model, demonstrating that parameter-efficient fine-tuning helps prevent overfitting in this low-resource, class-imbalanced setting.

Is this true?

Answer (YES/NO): NO